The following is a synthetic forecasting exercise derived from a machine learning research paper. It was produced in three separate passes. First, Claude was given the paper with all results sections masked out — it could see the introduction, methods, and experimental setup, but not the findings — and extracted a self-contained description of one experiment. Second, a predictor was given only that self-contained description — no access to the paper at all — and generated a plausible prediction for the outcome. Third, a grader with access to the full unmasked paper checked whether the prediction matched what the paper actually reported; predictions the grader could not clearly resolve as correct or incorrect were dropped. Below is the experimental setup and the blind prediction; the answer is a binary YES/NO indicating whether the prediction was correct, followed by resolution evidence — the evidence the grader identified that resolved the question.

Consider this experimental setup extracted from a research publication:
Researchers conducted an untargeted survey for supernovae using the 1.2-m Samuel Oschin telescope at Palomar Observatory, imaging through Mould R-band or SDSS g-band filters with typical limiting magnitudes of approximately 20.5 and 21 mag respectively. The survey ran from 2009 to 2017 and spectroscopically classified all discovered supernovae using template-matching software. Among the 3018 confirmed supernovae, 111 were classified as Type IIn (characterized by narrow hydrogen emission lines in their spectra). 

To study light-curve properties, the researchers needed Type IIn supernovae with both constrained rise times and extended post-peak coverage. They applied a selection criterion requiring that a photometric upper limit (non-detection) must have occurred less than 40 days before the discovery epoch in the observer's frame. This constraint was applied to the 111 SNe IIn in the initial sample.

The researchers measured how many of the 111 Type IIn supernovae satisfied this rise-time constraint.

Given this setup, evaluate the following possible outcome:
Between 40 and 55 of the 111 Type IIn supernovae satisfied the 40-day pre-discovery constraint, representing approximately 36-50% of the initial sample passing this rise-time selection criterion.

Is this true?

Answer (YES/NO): YES